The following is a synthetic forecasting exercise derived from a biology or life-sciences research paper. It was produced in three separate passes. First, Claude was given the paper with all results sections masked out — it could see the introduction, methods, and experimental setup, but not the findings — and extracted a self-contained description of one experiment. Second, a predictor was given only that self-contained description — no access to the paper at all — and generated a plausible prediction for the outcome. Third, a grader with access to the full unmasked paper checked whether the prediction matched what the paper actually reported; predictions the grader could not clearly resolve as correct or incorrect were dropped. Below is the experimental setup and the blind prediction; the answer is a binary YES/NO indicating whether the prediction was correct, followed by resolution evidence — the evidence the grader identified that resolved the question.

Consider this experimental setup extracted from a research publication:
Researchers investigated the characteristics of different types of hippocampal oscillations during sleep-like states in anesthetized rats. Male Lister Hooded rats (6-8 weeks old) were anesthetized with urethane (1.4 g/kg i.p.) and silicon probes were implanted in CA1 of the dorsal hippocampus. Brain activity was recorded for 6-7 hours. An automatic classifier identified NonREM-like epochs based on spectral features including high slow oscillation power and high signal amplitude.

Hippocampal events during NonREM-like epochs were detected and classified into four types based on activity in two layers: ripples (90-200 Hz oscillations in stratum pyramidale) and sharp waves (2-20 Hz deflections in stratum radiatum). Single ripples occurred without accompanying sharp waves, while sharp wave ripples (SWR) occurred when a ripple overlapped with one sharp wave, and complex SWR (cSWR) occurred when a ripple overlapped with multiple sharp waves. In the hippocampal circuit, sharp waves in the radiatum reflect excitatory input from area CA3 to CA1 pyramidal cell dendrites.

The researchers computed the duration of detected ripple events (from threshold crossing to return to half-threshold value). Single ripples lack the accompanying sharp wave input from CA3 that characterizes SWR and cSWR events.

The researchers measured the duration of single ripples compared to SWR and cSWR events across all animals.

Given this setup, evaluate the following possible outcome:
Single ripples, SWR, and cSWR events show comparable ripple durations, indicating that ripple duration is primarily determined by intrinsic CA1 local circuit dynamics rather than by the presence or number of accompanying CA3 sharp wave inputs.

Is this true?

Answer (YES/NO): NO